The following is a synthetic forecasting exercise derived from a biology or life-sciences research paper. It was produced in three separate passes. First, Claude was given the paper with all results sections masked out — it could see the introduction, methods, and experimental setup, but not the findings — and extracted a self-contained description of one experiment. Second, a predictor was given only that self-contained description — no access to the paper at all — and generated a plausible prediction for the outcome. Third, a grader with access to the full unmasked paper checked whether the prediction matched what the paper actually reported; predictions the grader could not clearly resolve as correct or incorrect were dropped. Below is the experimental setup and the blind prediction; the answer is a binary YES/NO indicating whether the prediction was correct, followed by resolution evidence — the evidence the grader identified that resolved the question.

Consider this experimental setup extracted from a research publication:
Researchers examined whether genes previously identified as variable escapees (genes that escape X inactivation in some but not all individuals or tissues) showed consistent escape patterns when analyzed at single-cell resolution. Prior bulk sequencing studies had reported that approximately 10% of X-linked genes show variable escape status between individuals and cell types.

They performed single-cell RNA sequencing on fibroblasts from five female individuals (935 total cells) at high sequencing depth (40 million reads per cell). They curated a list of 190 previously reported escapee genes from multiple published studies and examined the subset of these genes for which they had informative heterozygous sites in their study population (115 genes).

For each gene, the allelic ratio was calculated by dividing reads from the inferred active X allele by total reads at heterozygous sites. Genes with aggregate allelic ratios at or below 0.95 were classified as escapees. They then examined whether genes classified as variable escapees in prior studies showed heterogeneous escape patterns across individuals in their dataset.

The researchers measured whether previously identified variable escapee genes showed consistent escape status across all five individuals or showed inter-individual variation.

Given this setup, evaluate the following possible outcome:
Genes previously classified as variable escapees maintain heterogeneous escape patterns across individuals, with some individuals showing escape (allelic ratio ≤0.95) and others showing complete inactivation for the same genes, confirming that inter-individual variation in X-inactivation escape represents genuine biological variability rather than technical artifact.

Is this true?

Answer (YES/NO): YES